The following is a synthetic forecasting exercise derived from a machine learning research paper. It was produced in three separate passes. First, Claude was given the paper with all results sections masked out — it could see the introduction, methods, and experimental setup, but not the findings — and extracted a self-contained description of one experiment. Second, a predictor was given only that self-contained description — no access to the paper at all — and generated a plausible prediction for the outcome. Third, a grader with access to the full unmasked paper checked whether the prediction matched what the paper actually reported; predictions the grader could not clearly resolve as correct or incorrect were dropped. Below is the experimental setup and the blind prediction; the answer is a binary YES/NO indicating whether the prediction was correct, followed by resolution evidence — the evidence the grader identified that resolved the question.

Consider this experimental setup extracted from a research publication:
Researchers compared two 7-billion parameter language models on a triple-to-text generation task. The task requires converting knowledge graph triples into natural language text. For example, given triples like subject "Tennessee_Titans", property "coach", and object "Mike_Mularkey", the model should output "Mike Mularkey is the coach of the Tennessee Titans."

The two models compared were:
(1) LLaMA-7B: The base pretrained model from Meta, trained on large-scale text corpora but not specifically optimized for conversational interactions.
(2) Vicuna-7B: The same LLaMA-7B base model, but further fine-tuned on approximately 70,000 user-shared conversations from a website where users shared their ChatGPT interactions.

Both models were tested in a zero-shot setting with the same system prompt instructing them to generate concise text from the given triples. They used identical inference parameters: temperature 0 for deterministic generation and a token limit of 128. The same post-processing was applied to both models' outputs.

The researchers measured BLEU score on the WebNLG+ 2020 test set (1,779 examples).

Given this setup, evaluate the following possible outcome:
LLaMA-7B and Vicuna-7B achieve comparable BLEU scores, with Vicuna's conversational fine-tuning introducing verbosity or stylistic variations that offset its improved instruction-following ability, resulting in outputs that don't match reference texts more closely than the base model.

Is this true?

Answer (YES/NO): NO